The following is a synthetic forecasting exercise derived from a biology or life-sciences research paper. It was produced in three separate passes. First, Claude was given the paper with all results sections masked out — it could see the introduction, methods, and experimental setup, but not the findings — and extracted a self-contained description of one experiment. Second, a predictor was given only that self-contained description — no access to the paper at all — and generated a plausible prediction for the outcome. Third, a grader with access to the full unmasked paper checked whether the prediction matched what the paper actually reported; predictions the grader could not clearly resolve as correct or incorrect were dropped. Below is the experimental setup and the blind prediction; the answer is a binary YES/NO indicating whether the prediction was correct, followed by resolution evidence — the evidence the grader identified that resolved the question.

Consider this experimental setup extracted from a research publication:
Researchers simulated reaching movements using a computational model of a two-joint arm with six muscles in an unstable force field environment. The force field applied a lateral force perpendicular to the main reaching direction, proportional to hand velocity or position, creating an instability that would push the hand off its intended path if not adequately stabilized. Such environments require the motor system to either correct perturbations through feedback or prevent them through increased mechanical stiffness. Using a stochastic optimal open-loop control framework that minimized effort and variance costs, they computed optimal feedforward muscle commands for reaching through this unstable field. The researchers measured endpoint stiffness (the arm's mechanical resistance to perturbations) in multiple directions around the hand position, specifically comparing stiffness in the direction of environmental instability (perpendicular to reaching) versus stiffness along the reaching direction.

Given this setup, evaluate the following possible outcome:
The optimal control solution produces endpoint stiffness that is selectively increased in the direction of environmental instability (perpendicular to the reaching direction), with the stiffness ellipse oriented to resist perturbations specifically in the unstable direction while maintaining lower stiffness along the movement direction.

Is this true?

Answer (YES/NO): NO